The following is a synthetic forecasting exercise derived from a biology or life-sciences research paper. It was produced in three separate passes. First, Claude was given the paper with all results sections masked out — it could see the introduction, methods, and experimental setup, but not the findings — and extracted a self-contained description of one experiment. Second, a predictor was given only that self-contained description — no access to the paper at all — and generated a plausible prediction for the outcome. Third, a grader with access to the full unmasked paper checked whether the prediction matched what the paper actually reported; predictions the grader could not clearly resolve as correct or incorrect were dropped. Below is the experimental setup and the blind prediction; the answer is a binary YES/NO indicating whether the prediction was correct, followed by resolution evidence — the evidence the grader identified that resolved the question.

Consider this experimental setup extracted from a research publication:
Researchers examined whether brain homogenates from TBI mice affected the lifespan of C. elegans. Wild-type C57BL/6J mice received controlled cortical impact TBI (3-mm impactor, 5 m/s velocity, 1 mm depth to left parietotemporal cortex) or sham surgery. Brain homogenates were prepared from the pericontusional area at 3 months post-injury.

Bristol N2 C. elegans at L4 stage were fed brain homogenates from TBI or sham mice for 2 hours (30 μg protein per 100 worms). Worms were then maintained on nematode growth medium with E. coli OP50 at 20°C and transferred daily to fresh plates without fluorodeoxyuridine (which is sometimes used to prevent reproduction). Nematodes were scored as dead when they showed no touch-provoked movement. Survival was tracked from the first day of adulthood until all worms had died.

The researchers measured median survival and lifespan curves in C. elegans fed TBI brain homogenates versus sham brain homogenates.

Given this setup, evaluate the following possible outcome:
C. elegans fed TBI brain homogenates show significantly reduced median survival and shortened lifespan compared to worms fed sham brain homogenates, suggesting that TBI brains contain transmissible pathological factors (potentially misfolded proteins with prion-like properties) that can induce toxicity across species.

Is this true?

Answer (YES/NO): NO